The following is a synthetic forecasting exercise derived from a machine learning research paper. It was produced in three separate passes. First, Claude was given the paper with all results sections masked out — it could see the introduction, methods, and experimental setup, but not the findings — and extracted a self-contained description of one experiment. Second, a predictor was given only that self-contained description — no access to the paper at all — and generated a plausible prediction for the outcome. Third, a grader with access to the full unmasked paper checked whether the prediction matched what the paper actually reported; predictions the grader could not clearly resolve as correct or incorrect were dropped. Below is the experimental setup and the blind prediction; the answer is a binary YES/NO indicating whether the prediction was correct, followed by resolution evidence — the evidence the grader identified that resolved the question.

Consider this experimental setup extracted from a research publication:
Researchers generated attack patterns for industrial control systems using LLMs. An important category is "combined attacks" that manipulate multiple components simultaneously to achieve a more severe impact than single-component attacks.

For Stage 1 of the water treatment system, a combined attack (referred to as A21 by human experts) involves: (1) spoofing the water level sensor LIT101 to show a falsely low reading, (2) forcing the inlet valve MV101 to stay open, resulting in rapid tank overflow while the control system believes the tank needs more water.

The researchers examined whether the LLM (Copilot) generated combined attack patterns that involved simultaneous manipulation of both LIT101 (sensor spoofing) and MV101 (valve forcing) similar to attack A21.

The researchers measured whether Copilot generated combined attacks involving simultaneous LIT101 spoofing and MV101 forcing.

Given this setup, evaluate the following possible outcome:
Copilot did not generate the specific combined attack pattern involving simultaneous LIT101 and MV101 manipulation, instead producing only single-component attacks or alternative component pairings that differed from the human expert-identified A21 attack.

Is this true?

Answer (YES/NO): NO